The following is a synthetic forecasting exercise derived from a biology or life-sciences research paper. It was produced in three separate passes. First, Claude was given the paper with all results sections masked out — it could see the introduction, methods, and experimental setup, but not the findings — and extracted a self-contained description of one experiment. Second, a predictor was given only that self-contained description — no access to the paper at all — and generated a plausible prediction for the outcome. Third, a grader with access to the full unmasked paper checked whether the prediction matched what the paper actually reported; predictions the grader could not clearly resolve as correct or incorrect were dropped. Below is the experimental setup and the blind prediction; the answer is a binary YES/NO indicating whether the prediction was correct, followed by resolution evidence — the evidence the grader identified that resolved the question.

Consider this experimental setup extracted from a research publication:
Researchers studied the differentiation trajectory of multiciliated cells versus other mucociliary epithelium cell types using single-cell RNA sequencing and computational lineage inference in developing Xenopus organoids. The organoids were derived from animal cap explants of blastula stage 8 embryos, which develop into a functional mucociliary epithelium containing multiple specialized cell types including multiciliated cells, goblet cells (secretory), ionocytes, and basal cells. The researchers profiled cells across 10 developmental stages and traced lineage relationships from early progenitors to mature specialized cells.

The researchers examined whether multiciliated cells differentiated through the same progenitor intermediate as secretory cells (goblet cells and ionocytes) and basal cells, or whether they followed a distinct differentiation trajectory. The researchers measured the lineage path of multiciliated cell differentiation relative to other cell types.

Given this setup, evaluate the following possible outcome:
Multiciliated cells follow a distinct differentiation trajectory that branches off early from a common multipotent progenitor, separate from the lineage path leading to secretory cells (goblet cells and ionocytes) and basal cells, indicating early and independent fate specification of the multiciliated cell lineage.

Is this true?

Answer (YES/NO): YES